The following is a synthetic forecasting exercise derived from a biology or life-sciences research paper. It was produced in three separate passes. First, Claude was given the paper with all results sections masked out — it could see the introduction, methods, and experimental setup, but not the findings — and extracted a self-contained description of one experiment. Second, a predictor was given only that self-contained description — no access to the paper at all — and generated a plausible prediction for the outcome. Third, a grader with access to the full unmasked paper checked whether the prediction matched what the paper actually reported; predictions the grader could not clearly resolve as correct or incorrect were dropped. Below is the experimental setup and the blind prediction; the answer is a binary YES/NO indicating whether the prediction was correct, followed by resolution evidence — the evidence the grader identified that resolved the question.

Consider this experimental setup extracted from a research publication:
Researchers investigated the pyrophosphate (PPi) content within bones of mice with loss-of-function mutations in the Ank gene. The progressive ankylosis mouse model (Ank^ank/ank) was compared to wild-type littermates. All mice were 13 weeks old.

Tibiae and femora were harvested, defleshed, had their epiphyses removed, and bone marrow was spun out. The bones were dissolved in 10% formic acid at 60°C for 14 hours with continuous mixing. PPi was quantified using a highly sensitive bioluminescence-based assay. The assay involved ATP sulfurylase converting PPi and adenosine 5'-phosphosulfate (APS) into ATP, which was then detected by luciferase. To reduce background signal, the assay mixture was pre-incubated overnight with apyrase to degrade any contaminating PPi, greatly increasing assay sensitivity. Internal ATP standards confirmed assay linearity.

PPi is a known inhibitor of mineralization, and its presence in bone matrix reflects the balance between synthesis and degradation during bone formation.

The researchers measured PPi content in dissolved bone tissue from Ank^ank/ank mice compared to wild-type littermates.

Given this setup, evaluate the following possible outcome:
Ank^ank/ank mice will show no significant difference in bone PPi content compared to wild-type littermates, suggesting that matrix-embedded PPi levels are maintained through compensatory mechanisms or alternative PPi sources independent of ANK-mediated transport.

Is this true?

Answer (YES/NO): NO